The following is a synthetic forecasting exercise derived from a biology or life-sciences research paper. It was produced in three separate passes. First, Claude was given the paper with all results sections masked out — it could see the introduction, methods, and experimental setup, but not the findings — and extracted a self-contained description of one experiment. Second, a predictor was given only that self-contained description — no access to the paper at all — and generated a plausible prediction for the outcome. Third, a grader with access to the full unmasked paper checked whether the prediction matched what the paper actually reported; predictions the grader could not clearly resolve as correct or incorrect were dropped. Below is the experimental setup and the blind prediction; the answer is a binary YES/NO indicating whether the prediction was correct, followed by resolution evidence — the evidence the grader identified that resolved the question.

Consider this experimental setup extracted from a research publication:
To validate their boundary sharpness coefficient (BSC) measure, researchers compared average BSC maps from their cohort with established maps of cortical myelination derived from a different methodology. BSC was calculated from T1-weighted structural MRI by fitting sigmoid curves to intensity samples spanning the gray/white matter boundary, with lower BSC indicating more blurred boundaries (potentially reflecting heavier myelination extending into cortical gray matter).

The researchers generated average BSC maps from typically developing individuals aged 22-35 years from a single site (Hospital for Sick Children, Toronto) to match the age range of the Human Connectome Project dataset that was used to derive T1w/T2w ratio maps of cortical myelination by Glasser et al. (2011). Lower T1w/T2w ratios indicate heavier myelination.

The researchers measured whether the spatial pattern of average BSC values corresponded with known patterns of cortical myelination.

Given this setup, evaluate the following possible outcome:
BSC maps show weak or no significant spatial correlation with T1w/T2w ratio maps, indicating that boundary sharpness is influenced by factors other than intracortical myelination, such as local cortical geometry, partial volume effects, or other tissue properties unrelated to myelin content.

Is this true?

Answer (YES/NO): NO